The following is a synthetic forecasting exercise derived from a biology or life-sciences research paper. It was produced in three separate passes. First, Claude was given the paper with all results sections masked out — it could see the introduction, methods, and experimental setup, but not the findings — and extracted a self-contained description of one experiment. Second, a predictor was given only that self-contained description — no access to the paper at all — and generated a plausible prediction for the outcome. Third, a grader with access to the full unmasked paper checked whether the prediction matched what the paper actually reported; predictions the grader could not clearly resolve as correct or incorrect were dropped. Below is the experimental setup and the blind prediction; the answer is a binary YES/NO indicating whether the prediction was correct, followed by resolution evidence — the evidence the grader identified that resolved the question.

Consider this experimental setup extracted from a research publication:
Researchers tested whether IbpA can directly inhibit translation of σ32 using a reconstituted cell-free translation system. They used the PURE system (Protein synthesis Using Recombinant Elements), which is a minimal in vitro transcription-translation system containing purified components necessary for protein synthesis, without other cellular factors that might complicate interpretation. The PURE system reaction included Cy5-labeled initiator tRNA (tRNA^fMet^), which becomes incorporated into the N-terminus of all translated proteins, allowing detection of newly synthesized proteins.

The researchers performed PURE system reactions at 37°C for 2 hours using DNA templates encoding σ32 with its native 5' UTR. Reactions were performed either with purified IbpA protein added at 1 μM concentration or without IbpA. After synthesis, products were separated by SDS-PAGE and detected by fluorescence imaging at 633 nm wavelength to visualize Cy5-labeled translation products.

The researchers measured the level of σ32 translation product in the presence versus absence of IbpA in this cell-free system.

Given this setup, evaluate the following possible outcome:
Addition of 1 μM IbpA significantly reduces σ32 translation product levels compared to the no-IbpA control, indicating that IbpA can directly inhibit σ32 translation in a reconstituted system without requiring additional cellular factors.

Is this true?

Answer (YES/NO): YES